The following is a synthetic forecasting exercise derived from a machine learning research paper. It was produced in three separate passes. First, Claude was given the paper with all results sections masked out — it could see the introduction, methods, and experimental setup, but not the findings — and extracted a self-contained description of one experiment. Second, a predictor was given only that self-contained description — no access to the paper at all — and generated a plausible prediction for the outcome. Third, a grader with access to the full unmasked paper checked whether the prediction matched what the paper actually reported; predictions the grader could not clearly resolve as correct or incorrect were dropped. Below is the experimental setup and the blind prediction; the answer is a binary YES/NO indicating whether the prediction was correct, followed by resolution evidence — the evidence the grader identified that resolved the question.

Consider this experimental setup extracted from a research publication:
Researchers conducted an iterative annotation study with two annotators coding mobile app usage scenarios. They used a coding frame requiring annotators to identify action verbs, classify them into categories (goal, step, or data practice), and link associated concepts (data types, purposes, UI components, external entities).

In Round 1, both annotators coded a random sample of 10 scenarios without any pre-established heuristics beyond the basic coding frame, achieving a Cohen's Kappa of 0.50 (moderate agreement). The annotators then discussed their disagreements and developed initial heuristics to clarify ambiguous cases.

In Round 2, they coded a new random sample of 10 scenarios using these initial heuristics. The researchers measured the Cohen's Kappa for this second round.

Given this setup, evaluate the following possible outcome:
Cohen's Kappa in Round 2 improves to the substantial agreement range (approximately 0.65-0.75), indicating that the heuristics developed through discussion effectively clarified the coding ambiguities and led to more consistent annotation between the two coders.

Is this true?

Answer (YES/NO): YES